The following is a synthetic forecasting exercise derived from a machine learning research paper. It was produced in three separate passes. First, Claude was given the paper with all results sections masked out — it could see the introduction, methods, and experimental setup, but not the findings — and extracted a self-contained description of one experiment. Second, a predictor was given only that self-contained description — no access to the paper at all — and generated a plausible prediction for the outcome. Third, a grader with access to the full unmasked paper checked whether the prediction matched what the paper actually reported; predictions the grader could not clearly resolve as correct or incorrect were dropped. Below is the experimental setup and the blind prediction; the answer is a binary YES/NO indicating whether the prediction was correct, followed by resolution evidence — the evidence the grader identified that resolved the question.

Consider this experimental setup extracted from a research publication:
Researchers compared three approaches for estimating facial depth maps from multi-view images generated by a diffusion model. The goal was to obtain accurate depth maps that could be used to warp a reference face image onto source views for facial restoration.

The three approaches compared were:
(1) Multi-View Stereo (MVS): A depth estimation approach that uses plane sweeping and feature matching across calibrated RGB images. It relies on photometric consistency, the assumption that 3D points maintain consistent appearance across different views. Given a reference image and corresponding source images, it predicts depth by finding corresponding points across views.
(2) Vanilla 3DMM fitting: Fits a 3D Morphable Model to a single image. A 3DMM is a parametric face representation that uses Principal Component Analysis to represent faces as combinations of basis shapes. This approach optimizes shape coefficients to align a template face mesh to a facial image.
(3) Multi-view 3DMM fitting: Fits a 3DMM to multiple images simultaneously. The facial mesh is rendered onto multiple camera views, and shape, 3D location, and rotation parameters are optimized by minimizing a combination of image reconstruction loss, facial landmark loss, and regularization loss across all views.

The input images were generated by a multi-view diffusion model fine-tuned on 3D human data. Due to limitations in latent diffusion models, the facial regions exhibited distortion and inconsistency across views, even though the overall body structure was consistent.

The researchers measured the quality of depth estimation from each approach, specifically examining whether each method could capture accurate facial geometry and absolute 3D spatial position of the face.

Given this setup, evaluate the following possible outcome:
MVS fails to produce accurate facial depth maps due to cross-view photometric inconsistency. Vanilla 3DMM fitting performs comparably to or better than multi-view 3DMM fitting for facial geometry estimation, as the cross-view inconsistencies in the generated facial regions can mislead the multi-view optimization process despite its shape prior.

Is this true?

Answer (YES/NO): NO